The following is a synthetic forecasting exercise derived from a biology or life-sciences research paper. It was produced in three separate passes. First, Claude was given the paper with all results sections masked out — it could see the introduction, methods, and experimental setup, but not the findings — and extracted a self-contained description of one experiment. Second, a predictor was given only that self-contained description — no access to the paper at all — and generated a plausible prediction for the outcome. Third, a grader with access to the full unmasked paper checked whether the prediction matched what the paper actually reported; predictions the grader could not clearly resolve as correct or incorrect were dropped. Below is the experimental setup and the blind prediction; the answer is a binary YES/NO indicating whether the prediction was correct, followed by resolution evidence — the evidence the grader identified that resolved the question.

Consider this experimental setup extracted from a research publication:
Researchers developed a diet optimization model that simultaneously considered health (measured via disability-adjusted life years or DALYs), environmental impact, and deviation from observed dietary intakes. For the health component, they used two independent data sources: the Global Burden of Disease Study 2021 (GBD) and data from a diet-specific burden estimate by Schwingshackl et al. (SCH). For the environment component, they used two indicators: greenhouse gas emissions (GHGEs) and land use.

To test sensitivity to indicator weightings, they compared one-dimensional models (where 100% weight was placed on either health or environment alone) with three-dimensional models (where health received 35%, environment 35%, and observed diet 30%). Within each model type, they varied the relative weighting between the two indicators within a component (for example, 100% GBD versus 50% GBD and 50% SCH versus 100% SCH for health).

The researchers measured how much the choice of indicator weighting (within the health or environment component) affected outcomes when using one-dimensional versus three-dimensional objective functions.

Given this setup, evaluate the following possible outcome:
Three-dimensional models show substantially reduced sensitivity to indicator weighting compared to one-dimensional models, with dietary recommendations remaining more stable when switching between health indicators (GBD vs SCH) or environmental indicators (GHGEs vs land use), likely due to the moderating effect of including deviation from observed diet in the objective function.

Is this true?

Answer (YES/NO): NO